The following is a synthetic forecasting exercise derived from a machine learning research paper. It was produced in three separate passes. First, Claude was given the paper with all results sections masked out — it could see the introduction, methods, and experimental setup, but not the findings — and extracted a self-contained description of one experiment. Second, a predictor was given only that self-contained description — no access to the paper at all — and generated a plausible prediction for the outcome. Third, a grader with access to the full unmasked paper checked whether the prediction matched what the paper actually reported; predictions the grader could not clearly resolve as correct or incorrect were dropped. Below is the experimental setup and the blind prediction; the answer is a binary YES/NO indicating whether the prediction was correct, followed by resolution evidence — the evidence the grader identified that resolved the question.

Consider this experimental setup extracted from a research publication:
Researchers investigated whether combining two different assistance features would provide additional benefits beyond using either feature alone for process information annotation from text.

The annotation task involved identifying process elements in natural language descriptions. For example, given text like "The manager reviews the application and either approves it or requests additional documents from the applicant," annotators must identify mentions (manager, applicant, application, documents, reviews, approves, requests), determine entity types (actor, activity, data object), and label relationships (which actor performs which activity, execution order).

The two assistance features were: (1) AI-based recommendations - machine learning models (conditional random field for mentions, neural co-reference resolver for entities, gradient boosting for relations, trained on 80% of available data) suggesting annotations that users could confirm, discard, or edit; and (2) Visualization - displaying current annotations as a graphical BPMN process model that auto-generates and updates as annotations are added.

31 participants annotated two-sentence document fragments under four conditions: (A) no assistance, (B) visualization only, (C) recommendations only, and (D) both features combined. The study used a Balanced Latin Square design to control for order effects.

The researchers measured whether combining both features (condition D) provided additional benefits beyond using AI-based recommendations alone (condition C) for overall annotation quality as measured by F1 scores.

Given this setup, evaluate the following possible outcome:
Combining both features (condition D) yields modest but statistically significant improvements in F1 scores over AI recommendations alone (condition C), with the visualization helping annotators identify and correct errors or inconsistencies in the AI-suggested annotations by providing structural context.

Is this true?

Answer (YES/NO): NO